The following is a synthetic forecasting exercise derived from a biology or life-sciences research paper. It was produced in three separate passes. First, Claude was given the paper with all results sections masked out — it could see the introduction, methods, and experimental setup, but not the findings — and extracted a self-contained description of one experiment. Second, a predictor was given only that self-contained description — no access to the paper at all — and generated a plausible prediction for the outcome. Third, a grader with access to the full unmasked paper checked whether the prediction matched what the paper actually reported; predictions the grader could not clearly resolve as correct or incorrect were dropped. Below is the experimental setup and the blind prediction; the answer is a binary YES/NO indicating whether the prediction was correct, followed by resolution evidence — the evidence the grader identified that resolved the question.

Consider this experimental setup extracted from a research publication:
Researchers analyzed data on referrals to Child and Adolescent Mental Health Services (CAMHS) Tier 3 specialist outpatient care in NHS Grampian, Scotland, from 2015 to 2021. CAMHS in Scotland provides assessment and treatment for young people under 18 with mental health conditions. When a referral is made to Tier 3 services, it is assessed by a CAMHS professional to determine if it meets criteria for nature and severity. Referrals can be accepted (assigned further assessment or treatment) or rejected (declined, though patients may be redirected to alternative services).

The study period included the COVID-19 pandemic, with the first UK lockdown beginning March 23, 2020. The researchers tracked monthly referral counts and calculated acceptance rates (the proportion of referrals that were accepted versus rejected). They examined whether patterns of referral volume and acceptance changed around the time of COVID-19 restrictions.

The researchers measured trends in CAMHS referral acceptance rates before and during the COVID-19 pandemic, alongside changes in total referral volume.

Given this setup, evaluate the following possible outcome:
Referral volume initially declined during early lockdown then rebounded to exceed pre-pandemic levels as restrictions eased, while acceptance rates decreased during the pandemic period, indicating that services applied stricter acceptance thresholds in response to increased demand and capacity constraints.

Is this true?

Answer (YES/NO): YES